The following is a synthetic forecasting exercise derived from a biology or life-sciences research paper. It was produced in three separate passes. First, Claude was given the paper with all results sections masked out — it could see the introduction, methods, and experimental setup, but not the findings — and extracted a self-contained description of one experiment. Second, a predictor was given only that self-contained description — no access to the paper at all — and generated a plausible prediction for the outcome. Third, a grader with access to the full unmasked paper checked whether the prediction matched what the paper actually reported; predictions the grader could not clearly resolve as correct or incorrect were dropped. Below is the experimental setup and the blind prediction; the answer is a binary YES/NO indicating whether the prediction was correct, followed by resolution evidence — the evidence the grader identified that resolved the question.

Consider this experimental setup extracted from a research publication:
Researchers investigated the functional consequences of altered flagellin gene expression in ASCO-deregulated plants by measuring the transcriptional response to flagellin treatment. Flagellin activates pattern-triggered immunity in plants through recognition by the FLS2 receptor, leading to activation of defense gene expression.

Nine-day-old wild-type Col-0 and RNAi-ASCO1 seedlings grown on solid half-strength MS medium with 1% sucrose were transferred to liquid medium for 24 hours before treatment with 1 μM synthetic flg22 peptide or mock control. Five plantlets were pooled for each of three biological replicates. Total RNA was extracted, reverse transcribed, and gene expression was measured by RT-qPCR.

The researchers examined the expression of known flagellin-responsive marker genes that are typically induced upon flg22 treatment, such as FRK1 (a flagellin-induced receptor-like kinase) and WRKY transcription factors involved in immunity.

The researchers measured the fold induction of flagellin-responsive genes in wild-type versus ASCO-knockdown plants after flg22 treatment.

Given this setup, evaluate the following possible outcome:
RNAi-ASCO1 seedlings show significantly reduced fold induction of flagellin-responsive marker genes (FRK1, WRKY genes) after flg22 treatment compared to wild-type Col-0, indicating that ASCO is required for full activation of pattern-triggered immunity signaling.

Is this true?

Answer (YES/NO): YES